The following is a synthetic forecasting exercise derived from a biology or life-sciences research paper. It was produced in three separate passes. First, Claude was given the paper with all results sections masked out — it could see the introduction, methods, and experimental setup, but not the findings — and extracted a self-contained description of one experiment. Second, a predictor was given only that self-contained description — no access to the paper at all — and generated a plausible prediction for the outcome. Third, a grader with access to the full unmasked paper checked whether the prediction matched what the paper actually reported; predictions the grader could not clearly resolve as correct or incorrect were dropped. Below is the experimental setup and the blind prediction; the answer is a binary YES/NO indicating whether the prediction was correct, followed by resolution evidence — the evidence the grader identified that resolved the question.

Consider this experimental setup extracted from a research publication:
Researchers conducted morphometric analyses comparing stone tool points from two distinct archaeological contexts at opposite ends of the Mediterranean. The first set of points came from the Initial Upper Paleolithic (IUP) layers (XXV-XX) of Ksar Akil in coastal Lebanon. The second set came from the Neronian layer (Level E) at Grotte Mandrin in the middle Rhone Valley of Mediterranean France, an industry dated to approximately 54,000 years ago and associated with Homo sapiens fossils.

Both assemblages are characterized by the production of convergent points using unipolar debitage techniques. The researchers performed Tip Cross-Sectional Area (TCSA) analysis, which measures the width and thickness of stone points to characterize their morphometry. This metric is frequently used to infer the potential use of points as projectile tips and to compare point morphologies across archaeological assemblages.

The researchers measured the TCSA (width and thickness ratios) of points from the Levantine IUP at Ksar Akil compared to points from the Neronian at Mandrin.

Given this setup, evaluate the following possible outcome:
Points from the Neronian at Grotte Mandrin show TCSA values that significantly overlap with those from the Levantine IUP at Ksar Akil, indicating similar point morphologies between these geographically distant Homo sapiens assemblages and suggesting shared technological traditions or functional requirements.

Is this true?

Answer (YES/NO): YES